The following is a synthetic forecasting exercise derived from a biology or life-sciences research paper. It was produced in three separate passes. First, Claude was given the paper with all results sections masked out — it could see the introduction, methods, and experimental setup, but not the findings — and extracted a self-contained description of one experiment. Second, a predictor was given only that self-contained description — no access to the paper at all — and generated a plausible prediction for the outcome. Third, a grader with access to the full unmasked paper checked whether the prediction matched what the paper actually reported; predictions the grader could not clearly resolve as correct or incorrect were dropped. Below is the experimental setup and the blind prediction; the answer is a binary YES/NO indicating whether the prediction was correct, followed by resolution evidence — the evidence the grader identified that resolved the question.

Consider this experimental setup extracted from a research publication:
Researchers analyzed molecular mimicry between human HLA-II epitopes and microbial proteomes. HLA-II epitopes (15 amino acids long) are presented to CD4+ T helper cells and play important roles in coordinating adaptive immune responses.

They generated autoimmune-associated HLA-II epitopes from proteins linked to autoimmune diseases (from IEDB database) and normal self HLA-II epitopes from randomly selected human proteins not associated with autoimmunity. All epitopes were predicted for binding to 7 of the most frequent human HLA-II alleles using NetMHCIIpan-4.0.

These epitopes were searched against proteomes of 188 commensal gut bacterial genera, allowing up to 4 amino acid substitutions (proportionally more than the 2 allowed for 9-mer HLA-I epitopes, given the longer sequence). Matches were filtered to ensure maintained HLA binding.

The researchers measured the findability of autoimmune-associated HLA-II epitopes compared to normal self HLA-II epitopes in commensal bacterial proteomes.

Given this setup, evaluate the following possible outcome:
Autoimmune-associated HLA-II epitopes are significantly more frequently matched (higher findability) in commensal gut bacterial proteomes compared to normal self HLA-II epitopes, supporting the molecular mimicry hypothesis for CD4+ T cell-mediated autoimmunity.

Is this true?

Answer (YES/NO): YES